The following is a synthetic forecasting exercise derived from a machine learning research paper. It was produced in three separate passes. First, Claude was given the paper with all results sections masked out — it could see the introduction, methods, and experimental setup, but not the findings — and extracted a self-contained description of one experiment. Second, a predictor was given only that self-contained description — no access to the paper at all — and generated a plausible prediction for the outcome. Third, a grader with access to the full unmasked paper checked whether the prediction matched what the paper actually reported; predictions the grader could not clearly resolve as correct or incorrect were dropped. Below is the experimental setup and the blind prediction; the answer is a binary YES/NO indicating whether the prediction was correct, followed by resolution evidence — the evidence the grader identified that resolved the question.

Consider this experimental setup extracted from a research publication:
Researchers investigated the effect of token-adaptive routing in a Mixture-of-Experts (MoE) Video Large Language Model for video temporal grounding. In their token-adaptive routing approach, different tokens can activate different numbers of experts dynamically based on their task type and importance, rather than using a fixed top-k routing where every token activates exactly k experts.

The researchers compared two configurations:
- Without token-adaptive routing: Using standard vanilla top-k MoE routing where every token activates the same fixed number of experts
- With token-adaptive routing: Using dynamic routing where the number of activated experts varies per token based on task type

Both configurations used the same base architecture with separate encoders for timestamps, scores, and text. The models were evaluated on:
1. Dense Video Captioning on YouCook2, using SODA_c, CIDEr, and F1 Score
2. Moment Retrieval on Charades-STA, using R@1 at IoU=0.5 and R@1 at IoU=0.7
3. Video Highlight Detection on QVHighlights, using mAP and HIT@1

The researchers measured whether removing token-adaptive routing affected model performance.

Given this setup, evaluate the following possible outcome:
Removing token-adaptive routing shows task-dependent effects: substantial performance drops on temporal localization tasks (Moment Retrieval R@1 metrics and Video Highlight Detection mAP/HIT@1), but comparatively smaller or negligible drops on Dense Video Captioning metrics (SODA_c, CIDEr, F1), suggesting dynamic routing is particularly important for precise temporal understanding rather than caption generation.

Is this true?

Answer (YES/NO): NO